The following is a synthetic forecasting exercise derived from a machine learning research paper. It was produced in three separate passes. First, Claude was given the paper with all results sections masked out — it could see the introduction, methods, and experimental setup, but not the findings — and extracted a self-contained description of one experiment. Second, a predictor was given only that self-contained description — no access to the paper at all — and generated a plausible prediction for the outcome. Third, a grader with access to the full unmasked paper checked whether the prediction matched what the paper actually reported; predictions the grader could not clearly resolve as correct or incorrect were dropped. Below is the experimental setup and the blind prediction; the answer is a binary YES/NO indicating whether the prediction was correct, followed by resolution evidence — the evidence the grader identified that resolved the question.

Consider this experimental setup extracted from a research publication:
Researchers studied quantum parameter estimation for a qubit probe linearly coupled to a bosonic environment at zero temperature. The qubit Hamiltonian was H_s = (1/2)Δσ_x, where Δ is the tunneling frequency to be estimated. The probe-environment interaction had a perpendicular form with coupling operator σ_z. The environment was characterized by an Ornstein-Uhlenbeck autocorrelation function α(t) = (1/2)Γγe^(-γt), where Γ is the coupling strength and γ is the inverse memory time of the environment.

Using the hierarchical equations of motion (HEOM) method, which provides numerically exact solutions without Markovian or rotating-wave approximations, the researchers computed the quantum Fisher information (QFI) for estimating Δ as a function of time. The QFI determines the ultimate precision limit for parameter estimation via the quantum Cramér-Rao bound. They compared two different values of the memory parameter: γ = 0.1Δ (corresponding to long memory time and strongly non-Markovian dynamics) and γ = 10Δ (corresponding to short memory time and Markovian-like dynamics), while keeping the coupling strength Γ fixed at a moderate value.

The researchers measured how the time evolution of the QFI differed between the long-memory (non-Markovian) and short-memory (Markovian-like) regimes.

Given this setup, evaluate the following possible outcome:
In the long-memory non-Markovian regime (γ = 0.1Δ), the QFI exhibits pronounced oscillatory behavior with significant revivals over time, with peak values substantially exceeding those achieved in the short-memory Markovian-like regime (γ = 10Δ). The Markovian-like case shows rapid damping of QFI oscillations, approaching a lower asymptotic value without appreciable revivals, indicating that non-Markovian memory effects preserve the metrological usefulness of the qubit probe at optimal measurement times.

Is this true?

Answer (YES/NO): YES